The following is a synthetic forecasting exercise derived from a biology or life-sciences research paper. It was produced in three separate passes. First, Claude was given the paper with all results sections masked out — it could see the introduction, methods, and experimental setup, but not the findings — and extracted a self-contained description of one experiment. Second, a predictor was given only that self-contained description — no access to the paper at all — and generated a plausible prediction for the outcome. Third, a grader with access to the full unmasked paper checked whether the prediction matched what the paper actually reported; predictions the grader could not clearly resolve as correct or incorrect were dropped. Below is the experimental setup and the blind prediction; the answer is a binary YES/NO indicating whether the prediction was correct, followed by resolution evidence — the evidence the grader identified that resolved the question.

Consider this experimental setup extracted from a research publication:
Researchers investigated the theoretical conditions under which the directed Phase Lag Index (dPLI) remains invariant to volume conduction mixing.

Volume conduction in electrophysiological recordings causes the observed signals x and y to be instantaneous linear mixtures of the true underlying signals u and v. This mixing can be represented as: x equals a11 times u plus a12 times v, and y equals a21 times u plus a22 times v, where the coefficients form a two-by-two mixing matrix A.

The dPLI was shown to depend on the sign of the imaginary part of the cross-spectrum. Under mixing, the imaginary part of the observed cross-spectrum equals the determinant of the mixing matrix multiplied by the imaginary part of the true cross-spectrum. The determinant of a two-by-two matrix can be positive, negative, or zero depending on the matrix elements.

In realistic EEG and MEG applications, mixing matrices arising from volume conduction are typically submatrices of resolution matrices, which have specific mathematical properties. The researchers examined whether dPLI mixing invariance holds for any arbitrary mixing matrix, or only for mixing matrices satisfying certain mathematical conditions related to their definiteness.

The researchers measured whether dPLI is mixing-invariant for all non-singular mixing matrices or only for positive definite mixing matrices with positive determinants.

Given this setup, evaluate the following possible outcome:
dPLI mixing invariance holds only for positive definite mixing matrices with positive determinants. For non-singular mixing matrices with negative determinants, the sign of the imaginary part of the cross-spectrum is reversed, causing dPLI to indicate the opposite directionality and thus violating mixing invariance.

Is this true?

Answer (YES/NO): YES